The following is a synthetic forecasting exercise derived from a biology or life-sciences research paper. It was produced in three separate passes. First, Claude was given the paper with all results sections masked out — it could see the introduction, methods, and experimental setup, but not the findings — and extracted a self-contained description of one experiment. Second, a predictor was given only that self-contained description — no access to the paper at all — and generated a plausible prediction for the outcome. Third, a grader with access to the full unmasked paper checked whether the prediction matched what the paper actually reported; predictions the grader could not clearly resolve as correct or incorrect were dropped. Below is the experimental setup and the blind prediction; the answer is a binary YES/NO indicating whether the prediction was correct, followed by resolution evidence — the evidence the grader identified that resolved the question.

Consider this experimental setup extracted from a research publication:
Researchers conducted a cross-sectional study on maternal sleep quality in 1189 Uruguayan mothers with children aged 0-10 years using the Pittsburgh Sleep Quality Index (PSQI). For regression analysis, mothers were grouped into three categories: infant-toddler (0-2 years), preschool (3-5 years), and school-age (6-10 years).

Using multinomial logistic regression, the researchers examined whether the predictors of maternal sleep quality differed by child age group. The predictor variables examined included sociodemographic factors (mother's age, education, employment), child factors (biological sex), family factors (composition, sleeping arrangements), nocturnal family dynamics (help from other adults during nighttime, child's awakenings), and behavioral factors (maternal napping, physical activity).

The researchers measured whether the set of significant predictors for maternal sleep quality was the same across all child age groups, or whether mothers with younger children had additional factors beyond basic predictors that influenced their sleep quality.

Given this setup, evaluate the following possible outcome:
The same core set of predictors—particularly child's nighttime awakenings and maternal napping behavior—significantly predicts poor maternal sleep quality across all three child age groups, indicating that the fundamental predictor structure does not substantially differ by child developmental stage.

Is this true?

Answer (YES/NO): NO